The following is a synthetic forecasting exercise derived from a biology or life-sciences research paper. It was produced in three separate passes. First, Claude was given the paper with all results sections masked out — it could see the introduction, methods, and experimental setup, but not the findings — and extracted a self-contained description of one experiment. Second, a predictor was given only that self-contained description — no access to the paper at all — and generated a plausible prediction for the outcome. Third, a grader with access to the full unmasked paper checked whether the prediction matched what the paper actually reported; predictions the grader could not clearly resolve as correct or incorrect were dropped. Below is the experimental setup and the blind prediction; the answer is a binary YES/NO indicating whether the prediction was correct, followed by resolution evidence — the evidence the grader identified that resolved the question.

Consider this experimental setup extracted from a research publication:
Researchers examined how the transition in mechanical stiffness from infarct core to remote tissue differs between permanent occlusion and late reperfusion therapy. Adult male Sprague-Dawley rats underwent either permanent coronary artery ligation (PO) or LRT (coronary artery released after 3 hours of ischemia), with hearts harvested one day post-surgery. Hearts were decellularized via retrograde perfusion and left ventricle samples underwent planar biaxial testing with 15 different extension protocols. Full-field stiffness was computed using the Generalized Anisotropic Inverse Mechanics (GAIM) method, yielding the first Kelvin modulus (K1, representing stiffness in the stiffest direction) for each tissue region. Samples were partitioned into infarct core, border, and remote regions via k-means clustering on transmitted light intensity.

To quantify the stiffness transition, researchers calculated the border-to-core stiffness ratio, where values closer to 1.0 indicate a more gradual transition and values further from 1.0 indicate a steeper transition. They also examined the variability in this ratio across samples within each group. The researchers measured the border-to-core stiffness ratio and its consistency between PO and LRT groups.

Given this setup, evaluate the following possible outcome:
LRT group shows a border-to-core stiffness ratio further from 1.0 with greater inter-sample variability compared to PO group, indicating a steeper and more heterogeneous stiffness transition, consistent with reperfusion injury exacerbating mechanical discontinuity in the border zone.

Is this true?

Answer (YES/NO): NO